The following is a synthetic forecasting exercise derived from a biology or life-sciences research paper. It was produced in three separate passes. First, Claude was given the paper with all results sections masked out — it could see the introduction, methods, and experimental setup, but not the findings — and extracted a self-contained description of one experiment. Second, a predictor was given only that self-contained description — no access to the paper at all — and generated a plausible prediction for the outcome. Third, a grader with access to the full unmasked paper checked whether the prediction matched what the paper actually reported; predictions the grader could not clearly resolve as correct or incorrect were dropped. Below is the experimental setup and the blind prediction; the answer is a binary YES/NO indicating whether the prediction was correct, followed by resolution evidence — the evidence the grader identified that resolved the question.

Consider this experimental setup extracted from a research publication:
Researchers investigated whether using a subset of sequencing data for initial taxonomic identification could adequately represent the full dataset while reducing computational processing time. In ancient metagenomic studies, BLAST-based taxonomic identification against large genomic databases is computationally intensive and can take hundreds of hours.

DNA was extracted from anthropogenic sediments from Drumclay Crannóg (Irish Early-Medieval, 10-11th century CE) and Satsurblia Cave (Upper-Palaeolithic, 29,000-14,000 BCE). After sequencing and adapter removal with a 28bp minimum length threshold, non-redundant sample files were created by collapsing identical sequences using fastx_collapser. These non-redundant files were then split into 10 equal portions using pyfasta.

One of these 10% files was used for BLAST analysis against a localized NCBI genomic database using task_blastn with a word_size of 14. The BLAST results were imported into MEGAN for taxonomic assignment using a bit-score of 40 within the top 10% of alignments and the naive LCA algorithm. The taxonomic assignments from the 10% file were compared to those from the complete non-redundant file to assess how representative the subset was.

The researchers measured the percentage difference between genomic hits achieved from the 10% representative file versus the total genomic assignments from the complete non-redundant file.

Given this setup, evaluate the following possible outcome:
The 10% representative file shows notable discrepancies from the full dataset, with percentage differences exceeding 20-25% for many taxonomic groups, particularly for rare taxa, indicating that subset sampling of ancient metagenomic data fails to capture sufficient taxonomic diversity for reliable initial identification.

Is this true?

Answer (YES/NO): NO